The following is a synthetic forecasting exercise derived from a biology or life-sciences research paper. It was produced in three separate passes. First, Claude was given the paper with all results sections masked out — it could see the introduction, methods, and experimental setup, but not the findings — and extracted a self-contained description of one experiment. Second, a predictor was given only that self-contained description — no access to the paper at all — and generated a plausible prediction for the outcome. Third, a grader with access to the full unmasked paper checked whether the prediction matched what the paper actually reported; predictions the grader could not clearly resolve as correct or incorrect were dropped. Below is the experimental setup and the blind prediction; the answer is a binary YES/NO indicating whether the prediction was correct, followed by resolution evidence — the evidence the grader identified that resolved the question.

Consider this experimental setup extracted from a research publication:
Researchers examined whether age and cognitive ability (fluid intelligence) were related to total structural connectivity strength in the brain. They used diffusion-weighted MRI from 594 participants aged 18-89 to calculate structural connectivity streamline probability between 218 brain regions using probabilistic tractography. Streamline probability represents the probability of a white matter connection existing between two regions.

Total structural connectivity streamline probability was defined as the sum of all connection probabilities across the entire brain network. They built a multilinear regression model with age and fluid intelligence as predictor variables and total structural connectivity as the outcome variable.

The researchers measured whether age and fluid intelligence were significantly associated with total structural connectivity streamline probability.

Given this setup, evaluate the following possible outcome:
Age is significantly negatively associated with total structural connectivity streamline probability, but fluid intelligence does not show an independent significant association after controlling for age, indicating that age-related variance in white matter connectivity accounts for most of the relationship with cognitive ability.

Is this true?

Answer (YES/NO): NO